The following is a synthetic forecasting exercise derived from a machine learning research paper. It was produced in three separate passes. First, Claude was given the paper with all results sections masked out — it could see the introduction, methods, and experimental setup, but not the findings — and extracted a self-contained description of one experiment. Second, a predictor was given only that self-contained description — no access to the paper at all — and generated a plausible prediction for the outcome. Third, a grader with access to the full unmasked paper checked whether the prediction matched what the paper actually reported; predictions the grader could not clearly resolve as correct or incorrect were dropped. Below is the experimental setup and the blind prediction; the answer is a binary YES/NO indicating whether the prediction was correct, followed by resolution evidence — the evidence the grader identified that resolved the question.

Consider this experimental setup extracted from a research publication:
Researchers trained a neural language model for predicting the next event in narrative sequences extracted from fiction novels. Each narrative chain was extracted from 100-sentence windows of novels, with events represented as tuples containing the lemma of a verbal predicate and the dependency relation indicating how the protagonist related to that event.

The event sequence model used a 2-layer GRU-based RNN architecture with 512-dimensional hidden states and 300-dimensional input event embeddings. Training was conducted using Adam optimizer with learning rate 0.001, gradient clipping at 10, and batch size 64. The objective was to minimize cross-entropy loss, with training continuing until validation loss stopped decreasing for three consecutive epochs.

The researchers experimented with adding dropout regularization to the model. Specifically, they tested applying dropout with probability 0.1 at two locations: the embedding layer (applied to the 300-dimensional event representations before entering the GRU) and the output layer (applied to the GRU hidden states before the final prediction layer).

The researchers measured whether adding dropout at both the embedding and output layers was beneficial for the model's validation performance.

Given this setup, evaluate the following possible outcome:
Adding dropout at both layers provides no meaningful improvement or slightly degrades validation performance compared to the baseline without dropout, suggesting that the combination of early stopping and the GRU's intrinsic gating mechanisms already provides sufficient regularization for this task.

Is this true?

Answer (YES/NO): NO